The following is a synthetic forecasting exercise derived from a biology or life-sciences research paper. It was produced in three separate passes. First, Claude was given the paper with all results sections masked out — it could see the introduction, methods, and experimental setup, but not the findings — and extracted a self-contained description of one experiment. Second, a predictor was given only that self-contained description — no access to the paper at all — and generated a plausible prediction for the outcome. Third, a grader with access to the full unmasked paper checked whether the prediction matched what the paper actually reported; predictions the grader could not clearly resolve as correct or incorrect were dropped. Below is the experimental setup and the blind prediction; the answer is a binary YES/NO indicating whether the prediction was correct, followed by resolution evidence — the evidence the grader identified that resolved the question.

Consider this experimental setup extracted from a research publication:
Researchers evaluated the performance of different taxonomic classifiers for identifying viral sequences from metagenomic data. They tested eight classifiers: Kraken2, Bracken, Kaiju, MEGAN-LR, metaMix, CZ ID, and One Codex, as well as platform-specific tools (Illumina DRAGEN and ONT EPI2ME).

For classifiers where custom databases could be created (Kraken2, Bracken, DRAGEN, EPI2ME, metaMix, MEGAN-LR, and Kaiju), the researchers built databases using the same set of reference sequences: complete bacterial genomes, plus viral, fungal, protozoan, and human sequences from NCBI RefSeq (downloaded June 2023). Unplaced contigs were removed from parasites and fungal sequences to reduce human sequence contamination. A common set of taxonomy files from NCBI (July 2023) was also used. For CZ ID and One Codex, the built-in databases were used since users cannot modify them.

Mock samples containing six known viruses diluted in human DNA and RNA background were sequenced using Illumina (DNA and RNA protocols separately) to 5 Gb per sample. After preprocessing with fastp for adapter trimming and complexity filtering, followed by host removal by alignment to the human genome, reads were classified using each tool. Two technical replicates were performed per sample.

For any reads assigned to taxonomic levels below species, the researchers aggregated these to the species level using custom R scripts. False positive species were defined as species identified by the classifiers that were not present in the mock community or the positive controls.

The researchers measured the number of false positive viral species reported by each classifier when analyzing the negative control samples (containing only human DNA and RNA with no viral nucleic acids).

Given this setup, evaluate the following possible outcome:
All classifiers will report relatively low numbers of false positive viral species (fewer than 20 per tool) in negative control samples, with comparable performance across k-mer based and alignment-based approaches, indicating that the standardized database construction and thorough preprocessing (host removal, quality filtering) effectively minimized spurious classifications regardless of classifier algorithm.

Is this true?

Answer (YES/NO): NO